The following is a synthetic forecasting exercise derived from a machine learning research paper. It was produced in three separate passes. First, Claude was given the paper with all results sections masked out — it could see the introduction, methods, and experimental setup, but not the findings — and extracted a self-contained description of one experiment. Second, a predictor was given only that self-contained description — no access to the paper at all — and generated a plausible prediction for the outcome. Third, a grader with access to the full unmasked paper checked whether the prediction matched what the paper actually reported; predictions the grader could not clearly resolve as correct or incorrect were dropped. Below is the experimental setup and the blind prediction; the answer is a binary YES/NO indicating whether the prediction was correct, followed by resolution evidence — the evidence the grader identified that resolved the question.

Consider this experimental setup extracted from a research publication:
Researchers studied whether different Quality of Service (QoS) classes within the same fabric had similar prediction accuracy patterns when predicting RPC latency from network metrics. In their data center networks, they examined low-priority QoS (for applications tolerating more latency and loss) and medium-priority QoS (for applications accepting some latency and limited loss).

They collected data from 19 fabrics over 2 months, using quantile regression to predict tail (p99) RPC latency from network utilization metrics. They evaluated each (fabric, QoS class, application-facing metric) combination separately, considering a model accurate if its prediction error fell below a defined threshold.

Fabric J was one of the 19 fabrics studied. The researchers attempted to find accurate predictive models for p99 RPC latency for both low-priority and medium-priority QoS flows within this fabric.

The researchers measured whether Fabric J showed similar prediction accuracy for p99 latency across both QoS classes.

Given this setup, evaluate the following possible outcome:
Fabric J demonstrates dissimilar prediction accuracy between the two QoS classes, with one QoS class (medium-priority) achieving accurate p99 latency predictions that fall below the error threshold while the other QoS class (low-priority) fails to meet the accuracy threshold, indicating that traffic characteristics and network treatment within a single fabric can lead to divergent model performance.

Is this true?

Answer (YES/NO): YES